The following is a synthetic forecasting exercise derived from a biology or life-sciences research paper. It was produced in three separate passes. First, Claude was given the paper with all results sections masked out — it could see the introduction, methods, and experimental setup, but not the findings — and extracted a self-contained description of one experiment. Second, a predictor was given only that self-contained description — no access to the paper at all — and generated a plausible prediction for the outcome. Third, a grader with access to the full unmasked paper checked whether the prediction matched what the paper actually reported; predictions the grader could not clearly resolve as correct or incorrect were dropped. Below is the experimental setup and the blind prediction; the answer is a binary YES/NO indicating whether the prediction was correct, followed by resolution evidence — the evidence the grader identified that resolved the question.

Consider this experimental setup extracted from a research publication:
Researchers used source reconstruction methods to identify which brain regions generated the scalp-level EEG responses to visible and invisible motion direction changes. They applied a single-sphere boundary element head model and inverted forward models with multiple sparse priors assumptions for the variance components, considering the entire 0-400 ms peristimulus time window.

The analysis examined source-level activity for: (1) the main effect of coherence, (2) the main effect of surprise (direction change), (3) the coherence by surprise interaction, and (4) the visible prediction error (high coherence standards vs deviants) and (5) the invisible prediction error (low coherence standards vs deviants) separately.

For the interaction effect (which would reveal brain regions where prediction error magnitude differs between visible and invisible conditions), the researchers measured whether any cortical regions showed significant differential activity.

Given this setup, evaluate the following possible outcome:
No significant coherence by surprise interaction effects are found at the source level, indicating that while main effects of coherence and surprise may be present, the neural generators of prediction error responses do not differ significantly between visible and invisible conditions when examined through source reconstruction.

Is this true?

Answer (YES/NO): YES